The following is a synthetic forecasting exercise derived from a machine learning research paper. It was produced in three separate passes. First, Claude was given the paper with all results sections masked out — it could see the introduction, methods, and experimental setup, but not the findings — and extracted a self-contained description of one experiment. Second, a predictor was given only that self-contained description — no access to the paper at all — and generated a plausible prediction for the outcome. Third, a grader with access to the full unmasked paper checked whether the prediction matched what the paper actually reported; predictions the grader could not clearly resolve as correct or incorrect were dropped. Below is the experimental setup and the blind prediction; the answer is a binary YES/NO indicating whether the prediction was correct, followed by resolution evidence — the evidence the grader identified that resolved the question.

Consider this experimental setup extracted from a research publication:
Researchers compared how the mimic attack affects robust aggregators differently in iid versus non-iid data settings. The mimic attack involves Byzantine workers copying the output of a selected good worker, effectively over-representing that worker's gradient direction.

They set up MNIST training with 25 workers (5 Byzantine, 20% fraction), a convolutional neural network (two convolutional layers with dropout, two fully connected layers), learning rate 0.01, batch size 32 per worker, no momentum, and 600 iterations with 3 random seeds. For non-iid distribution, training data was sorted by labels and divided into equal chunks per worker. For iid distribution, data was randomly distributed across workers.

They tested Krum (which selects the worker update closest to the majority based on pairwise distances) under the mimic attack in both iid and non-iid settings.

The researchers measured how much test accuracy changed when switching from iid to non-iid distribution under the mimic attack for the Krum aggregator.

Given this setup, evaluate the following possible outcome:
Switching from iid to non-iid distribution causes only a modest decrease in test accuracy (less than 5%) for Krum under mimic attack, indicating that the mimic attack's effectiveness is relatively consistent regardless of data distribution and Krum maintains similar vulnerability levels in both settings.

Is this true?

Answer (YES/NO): NO